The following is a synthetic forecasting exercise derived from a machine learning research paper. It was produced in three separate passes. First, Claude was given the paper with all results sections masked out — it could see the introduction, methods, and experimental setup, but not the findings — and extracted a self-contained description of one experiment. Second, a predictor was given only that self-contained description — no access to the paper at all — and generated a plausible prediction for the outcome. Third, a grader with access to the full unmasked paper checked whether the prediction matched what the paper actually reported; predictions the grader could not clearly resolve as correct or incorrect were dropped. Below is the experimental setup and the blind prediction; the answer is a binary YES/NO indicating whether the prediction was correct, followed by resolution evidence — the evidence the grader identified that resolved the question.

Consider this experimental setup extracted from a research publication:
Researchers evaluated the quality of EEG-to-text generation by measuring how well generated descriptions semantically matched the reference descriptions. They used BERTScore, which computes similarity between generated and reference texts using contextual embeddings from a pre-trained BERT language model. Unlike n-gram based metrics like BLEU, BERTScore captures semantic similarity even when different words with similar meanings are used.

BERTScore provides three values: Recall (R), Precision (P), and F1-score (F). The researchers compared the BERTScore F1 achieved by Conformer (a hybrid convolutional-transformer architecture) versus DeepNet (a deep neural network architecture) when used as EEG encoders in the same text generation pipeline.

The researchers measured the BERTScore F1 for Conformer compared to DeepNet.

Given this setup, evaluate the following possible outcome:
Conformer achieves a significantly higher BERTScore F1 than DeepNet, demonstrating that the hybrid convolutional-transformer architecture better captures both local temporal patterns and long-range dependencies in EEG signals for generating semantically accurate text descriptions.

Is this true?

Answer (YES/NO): YES